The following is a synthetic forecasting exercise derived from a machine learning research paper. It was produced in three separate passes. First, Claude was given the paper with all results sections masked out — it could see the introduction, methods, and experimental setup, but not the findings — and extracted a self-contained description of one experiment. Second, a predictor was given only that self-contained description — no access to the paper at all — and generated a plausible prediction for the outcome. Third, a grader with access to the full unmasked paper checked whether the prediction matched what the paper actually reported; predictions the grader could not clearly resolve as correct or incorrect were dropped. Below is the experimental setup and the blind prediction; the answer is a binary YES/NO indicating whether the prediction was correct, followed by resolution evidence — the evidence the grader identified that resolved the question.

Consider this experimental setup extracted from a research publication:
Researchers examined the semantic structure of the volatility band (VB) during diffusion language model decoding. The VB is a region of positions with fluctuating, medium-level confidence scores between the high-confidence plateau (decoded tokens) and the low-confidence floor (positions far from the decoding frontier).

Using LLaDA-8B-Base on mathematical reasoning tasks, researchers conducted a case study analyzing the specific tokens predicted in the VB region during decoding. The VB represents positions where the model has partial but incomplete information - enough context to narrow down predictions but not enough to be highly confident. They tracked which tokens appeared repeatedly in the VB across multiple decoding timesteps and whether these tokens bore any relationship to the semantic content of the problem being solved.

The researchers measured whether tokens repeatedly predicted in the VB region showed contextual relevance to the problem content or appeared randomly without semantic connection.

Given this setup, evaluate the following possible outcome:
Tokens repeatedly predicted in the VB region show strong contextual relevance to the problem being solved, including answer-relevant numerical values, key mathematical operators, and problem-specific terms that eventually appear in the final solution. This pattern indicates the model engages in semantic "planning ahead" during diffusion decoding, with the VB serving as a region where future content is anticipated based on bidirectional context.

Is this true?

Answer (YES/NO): NO